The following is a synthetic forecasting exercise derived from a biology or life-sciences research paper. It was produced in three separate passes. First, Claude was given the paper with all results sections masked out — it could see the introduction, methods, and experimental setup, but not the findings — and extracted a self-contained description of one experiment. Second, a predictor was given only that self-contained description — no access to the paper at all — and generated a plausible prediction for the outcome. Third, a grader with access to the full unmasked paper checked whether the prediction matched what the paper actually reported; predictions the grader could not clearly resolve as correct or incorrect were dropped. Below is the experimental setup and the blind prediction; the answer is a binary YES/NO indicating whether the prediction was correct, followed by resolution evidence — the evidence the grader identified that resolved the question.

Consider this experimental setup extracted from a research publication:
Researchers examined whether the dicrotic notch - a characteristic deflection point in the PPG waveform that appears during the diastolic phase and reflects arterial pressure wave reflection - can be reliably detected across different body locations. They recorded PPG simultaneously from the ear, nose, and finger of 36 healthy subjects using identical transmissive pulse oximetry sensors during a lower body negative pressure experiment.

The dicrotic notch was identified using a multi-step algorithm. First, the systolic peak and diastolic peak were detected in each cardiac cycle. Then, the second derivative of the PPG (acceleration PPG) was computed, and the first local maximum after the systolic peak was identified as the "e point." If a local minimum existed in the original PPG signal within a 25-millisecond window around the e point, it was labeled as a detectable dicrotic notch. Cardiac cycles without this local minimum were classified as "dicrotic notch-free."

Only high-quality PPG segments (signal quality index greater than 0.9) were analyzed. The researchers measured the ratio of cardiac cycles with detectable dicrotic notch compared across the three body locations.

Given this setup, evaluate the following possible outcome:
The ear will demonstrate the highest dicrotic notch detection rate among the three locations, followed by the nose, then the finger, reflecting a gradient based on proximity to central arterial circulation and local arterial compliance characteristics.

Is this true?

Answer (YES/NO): NO